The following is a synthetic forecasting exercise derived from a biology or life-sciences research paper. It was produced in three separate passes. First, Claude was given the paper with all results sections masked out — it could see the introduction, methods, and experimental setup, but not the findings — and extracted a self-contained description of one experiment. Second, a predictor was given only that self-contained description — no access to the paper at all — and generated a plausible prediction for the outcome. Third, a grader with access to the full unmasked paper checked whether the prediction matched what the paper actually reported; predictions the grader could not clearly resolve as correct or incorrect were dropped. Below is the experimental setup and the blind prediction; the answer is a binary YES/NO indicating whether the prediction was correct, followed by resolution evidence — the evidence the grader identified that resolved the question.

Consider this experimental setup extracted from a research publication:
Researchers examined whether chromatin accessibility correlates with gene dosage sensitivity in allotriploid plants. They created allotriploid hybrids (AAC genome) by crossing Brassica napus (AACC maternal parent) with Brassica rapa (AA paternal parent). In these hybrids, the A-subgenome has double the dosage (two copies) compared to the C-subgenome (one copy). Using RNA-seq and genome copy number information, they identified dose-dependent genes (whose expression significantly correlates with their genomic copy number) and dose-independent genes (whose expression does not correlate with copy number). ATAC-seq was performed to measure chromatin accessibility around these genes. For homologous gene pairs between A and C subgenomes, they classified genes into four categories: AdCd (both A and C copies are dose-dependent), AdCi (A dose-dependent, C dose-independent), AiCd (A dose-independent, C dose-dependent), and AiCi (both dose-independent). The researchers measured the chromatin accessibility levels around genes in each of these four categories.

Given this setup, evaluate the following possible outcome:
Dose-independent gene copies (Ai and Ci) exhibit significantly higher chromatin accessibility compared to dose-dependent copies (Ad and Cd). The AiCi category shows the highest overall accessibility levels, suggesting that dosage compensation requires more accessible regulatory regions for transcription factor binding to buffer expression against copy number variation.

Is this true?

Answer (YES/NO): NO